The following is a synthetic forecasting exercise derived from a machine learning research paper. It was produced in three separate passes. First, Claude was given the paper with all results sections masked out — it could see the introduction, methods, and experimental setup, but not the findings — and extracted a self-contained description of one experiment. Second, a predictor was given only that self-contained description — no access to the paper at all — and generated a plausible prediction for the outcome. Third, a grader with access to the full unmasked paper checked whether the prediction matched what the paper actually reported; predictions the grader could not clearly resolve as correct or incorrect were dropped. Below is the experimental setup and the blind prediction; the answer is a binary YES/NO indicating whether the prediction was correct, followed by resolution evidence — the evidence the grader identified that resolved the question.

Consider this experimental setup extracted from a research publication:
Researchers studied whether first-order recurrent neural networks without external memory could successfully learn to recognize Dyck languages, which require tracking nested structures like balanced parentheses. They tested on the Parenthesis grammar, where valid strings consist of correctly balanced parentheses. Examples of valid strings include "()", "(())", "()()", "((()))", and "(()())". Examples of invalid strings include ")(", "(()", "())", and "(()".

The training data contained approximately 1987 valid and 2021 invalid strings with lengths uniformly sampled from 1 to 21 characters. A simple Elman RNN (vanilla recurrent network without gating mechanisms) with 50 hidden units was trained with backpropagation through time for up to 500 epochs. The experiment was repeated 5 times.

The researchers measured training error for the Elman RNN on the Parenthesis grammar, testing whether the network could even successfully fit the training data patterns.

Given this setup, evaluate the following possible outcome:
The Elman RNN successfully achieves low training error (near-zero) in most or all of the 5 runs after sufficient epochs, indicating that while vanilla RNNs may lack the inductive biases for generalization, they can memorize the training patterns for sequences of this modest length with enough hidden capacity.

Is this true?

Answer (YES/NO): NO